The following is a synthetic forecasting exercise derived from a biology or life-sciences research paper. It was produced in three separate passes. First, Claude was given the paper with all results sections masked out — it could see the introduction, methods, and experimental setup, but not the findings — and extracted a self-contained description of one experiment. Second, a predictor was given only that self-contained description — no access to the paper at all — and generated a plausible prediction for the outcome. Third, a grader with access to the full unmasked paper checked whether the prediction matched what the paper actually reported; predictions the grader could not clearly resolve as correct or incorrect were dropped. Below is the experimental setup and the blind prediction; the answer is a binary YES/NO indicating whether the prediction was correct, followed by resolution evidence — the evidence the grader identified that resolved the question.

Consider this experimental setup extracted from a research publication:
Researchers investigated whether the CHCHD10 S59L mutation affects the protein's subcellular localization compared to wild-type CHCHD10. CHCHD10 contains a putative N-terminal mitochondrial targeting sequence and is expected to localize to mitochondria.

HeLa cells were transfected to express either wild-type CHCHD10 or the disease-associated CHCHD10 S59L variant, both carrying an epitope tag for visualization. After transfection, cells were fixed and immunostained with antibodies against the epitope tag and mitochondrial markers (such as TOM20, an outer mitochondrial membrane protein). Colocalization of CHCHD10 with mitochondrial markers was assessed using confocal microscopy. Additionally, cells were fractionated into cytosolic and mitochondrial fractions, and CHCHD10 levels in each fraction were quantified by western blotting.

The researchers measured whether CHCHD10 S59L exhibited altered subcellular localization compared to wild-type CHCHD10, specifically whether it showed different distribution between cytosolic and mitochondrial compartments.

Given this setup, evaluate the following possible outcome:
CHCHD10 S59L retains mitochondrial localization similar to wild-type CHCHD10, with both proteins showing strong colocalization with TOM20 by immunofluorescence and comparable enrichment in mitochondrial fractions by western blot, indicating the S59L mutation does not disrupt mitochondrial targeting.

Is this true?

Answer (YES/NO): YES